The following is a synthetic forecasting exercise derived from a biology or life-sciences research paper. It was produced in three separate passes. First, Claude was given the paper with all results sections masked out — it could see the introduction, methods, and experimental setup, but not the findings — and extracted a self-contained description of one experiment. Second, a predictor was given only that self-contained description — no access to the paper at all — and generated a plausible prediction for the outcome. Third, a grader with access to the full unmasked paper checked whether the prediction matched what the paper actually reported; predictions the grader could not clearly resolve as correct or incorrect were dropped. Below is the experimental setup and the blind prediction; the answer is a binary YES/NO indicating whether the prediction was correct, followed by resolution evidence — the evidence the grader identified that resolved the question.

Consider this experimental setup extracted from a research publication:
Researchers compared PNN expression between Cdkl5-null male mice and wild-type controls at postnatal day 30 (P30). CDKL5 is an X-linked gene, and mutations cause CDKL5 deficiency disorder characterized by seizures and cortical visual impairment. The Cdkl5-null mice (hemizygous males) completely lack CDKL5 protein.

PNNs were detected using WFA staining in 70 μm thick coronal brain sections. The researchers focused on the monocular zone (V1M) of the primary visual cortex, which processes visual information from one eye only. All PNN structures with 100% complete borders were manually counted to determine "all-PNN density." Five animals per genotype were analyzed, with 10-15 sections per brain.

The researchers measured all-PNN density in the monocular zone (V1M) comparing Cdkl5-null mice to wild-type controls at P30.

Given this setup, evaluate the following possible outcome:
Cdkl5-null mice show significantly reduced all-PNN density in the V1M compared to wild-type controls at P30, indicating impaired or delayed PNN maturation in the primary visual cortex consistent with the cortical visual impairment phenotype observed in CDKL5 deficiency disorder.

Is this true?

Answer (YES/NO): YES